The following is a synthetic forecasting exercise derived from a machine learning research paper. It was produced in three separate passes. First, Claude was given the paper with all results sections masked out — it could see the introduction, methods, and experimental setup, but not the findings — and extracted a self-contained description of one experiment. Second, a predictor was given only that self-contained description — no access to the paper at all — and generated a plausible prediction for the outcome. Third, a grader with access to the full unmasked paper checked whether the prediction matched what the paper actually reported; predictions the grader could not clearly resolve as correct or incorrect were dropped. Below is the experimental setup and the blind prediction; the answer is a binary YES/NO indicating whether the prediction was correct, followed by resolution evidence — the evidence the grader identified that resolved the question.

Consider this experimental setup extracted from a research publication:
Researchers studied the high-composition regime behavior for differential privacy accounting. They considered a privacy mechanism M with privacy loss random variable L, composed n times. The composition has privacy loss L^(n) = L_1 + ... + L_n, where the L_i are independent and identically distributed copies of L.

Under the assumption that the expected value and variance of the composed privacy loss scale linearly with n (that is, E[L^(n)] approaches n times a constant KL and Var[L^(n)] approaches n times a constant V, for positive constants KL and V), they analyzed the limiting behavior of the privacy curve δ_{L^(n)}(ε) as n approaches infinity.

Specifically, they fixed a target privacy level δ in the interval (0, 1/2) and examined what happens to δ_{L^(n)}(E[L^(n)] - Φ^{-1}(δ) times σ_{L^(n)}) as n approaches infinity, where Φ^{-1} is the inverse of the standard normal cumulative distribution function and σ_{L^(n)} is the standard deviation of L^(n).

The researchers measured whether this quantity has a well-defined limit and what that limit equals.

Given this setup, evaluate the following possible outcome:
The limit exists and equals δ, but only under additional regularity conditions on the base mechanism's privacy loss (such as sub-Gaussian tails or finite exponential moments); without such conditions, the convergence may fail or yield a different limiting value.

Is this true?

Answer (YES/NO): NO